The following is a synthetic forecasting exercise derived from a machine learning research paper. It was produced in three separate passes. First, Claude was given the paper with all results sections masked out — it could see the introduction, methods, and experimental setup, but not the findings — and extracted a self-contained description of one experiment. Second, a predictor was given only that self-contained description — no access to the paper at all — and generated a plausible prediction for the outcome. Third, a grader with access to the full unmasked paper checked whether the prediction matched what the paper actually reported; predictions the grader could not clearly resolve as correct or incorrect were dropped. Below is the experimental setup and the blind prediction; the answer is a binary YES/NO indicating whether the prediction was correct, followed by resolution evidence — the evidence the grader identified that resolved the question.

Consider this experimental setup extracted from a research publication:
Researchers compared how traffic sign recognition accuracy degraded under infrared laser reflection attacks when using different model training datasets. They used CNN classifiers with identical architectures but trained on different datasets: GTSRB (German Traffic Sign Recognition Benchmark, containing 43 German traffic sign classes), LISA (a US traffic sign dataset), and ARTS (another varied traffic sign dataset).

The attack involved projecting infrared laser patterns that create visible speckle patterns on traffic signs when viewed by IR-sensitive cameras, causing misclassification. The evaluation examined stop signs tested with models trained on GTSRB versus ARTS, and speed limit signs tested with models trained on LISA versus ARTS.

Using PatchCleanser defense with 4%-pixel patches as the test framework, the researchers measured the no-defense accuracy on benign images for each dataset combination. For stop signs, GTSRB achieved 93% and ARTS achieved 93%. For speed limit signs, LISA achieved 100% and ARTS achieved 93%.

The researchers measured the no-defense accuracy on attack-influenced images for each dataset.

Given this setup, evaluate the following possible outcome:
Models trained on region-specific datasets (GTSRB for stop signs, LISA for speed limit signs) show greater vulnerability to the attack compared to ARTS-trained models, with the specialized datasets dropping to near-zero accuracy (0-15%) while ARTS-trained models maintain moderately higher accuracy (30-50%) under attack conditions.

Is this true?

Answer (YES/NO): NO